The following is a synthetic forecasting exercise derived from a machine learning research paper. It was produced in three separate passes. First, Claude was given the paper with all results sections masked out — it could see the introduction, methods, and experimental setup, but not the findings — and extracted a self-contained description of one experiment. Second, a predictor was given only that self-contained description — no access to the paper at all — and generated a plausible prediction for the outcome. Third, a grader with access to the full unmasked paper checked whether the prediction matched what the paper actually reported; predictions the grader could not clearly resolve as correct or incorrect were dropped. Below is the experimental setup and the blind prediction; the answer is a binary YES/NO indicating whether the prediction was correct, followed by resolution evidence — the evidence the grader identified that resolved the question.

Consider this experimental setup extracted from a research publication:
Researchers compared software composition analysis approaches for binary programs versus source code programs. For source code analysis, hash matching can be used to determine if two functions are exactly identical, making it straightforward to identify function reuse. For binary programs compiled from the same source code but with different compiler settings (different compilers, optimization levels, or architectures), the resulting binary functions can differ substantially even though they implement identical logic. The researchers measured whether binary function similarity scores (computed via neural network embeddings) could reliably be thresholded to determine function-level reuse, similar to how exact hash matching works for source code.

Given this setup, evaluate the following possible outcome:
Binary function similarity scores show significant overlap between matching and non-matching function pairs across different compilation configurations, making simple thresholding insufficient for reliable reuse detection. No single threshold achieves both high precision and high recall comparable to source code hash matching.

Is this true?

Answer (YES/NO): YES